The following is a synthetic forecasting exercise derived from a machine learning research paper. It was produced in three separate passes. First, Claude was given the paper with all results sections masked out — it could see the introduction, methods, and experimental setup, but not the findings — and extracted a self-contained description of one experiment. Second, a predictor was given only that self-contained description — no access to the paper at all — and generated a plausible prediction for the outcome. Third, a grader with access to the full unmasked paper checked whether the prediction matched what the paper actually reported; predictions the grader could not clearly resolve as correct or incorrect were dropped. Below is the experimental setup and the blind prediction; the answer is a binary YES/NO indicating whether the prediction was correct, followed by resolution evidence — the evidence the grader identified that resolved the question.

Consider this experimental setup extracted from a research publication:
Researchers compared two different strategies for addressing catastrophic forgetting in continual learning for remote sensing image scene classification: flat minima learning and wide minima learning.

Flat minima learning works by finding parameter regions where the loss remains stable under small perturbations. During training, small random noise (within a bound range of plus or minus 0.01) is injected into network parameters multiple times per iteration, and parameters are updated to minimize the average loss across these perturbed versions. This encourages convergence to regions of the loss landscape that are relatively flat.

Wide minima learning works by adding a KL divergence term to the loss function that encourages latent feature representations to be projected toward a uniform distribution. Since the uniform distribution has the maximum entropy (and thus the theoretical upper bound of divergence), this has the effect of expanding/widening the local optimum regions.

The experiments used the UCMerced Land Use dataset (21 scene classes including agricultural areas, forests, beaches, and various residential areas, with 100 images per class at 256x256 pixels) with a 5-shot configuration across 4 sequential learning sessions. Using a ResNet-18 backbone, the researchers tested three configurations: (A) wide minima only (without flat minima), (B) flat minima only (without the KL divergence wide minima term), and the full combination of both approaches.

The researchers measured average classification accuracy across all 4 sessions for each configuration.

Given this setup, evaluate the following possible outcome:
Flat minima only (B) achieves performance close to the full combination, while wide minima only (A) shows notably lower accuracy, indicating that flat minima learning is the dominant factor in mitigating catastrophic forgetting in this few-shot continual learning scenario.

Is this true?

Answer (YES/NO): NO